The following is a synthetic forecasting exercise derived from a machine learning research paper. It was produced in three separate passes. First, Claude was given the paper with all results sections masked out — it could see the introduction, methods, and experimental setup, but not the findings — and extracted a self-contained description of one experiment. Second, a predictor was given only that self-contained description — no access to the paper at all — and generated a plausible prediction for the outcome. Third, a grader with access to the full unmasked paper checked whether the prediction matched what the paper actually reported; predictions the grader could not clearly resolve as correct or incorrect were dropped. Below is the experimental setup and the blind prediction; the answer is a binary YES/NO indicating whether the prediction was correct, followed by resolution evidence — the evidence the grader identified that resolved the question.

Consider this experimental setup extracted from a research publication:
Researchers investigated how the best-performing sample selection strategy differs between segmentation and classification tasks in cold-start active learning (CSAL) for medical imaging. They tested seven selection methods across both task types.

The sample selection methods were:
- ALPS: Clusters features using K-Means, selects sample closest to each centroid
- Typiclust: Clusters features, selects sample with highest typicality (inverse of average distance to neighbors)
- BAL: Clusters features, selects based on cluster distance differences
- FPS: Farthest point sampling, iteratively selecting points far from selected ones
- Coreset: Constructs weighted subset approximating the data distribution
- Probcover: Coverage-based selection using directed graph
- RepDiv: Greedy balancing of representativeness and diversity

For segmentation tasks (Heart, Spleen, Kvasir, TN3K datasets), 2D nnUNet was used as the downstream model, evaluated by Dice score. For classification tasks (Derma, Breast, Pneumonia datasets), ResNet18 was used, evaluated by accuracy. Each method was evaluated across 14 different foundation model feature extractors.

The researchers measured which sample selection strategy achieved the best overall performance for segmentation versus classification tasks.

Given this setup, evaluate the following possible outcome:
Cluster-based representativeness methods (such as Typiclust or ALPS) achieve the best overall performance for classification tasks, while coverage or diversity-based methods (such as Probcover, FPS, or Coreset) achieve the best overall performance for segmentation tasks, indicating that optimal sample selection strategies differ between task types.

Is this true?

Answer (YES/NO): NO